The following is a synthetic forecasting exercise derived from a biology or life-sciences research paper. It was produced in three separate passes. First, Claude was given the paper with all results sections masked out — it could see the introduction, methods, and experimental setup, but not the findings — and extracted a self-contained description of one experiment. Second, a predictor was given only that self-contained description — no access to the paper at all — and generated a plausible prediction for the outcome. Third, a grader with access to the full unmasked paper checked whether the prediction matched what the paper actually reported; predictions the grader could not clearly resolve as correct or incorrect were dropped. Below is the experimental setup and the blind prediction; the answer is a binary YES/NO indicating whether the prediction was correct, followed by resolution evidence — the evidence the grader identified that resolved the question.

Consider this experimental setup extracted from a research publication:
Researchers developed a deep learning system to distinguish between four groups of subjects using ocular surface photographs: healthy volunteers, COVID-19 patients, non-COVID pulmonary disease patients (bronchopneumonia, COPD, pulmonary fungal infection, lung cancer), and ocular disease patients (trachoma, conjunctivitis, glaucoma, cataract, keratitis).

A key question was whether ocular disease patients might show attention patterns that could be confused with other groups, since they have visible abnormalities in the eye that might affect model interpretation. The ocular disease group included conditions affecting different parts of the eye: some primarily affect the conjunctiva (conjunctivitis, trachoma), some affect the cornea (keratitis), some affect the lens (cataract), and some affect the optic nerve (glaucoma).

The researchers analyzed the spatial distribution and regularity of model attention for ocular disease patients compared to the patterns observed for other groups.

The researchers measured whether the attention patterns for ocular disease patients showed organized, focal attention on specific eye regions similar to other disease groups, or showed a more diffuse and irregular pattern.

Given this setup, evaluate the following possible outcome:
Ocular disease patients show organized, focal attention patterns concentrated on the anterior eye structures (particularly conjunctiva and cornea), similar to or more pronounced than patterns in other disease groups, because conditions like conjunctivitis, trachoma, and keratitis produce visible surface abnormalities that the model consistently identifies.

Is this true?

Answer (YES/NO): NO